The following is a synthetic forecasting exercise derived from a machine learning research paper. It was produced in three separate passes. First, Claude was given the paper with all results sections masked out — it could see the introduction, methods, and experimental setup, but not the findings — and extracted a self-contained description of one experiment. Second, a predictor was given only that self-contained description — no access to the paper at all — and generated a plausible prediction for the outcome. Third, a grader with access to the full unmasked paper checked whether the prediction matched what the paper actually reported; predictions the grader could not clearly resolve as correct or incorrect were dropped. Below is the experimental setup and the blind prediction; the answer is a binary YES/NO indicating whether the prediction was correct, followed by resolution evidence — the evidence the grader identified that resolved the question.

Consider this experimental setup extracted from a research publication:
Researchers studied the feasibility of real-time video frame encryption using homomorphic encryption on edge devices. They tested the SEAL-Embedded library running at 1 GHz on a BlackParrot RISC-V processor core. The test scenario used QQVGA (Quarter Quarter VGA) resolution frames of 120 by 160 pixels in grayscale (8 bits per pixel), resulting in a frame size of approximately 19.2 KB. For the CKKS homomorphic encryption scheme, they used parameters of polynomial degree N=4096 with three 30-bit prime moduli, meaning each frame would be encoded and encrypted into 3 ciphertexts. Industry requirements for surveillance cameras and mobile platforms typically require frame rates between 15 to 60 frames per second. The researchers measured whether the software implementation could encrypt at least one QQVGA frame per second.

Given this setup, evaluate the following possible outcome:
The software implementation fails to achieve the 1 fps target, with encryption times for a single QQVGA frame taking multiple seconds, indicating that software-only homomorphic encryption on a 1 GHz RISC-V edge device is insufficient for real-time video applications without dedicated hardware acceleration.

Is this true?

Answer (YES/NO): NO